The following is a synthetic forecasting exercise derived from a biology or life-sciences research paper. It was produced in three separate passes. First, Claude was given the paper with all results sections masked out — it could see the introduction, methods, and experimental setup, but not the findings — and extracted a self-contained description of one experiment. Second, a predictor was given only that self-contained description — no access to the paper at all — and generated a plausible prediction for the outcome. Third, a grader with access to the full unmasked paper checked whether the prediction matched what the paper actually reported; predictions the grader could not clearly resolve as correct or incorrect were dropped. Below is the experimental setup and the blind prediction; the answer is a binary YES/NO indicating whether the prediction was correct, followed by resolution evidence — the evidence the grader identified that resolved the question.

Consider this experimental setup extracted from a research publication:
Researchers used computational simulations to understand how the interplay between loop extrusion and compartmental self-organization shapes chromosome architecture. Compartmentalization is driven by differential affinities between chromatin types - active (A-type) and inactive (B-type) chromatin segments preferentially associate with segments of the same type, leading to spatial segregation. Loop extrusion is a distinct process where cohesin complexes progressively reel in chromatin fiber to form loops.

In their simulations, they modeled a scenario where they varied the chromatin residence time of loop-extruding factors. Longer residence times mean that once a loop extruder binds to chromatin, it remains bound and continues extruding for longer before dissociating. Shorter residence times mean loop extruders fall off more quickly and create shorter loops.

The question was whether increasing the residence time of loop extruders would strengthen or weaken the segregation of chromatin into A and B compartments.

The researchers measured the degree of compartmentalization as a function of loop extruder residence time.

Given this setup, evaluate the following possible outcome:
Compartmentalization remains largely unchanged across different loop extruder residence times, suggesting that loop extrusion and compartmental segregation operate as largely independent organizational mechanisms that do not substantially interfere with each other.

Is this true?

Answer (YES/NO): NO